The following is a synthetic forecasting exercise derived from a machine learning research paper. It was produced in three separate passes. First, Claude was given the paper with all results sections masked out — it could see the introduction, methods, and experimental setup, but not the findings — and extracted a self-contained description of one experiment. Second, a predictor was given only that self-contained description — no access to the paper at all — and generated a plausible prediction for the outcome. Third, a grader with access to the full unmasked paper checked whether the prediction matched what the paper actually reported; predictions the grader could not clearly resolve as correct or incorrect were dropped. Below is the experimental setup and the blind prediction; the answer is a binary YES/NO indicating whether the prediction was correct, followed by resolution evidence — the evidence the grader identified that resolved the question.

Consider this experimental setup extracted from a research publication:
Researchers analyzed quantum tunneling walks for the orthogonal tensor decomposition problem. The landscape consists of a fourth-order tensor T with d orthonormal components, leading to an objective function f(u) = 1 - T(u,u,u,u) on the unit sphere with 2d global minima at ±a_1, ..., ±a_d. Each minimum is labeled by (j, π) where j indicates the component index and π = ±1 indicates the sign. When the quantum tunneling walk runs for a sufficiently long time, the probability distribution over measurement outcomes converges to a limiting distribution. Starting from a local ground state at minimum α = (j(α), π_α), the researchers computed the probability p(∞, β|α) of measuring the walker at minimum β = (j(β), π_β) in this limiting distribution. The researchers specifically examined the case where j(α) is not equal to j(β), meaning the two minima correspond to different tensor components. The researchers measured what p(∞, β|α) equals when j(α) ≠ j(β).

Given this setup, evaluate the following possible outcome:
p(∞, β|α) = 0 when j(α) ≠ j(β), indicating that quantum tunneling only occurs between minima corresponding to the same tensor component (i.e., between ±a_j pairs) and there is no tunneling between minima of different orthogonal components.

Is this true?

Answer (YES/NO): NO